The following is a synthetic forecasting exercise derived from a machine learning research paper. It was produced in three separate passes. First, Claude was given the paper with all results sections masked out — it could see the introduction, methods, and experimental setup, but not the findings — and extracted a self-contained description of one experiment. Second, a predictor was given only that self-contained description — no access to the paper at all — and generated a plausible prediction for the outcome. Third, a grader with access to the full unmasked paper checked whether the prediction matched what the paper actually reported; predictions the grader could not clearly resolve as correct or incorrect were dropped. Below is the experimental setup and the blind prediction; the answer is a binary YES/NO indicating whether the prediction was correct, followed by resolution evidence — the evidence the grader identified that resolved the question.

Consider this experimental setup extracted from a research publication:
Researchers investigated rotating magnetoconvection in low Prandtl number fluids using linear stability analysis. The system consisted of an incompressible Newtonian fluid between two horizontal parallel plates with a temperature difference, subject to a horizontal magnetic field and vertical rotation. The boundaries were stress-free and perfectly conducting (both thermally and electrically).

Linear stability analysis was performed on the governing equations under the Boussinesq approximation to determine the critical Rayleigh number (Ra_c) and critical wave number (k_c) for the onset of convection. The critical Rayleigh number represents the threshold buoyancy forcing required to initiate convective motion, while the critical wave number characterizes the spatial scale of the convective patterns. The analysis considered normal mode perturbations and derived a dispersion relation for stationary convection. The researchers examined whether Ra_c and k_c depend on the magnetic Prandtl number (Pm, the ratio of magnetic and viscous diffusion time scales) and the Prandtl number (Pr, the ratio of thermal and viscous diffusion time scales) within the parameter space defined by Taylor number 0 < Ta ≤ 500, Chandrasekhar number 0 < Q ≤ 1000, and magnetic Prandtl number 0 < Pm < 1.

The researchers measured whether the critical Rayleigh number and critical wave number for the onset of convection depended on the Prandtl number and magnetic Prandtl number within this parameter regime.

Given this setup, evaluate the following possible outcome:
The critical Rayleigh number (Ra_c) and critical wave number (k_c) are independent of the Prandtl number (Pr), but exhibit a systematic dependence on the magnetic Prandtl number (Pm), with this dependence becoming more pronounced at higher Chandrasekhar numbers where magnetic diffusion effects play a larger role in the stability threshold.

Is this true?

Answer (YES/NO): NO